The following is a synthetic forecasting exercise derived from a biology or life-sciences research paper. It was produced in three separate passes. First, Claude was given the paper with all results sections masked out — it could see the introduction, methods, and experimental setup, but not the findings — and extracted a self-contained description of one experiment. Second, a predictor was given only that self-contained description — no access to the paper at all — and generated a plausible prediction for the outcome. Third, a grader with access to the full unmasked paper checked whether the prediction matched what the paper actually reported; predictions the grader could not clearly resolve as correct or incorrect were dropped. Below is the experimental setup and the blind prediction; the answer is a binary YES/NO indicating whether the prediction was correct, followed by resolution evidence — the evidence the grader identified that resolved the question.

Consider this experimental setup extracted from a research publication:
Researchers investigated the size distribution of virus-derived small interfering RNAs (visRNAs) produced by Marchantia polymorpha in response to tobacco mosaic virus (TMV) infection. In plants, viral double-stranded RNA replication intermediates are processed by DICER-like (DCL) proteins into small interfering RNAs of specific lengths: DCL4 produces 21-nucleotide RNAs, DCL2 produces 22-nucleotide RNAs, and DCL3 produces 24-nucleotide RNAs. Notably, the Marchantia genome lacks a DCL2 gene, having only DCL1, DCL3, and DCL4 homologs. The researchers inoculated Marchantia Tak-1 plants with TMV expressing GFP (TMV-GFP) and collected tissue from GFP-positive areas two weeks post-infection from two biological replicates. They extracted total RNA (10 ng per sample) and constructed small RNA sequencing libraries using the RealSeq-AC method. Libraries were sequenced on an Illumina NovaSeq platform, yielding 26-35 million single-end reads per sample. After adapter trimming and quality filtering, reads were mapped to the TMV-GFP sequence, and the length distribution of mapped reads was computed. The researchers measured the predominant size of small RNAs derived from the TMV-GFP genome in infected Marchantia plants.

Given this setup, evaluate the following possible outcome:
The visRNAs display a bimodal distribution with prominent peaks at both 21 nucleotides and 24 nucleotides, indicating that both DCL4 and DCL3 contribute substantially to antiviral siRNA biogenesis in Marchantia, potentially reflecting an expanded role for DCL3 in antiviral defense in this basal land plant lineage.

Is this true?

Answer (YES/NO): NO